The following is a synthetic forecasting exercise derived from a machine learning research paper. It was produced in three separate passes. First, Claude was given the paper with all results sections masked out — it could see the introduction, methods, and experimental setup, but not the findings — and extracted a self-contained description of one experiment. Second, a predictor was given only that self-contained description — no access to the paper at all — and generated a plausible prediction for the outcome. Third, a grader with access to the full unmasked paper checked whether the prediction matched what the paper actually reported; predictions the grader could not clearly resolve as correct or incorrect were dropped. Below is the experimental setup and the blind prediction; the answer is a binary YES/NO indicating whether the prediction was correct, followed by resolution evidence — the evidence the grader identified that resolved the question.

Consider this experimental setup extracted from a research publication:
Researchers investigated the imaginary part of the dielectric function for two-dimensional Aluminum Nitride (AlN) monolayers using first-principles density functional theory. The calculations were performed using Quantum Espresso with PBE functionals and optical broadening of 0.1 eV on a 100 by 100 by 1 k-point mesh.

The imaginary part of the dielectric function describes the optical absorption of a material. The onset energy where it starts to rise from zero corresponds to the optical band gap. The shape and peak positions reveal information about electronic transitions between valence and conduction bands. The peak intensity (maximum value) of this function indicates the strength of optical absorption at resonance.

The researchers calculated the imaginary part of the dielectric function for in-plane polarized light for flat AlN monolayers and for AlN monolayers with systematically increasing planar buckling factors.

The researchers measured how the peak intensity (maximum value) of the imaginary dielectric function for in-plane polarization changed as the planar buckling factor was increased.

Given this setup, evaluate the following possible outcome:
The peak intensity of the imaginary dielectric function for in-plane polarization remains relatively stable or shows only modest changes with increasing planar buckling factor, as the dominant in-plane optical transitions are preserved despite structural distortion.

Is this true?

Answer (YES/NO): NO